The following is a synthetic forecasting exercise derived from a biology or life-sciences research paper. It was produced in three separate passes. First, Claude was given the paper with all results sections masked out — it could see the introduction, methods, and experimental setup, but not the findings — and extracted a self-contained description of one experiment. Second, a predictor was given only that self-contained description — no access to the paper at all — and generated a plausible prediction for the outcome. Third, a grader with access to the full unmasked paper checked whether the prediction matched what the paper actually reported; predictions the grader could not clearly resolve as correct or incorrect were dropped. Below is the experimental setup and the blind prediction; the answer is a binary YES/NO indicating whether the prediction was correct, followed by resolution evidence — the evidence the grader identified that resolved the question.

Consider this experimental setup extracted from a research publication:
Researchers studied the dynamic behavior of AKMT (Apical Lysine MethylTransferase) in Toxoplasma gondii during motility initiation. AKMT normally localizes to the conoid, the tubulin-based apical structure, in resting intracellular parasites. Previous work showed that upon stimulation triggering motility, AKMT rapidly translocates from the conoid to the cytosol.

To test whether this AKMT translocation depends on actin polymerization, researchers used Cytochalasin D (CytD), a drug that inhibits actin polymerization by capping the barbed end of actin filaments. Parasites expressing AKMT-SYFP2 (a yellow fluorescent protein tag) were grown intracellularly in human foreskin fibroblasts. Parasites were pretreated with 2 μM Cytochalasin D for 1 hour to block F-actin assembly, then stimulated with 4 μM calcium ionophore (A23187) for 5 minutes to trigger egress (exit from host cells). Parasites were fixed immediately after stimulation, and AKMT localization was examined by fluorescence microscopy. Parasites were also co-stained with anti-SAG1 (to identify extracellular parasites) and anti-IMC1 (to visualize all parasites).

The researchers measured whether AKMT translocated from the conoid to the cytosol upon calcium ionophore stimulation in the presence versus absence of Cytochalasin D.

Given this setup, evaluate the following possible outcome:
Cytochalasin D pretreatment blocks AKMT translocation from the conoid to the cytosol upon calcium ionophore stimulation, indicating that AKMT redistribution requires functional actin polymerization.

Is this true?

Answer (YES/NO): YES